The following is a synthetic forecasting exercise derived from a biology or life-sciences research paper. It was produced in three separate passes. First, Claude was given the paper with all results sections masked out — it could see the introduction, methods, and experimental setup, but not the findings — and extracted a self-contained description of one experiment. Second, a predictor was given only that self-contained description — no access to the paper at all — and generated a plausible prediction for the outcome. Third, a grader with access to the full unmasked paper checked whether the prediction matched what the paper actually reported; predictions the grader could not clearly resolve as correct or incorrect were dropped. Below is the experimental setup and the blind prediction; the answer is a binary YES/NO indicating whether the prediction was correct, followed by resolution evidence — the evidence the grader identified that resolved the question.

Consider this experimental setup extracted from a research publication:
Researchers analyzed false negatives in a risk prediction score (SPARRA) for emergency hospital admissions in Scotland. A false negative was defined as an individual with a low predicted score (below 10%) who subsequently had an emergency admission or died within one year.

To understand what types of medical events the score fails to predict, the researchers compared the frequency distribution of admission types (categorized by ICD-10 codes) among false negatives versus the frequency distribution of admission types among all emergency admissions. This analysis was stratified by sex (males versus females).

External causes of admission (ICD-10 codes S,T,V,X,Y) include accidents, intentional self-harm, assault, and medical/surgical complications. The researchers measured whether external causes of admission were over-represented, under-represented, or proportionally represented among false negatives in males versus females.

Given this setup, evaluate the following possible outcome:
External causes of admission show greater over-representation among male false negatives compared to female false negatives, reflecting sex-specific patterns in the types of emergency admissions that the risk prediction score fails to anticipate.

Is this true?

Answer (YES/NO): YES